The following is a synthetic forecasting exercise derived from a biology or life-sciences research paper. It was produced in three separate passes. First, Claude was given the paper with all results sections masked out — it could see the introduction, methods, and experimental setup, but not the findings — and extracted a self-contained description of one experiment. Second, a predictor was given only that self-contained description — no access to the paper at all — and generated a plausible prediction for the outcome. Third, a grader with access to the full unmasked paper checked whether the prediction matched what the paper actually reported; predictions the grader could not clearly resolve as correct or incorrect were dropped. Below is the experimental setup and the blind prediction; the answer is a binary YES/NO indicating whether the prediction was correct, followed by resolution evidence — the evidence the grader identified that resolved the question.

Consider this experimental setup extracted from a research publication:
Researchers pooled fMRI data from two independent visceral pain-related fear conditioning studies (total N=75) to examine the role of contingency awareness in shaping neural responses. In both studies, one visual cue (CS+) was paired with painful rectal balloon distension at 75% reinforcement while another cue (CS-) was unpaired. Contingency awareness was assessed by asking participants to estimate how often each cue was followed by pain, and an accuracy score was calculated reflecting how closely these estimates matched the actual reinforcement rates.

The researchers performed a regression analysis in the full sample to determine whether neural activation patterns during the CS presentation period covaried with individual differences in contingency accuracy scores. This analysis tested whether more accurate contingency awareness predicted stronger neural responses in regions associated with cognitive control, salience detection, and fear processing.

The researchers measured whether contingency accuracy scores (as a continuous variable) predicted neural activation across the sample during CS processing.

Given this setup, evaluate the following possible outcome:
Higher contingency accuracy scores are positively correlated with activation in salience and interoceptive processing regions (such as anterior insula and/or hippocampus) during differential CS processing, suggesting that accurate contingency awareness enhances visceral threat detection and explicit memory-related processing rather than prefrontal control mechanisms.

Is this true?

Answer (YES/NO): NO